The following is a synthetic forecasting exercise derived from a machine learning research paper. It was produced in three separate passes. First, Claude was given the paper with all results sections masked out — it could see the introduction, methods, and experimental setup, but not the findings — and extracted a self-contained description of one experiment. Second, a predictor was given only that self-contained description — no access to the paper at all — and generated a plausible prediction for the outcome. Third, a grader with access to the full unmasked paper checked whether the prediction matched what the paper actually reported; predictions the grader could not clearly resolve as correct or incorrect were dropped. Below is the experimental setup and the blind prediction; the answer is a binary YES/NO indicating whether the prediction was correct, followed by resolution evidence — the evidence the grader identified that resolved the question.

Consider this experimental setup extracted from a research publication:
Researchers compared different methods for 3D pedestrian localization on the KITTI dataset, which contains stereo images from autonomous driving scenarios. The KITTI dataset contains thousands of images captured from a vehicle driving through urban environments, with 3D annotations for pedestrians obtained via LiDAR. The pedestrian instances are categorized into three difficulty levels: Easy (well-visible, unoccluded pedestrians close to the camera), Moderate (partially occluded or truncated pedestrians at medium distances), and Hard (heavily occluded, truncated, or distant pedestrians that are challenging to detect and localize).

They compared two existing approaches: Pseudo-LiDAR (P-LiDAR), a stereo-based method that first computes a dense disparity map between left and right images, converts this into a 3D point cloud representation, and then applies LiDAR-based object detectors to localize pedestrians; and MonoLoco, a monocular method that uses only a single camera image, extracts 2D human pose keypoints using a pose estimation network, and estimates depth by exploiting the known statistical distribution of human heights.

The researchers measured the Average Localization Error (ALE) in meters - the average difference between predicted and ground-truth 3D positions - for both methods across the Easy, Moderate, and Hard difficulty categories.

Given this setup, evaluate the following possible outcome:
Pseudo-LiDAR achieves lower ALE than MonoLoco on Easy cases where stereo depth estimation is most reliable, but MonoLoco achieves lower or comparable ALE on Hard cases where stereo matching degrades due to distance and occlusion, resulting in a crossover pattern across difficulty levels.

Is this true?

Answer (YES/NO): YES